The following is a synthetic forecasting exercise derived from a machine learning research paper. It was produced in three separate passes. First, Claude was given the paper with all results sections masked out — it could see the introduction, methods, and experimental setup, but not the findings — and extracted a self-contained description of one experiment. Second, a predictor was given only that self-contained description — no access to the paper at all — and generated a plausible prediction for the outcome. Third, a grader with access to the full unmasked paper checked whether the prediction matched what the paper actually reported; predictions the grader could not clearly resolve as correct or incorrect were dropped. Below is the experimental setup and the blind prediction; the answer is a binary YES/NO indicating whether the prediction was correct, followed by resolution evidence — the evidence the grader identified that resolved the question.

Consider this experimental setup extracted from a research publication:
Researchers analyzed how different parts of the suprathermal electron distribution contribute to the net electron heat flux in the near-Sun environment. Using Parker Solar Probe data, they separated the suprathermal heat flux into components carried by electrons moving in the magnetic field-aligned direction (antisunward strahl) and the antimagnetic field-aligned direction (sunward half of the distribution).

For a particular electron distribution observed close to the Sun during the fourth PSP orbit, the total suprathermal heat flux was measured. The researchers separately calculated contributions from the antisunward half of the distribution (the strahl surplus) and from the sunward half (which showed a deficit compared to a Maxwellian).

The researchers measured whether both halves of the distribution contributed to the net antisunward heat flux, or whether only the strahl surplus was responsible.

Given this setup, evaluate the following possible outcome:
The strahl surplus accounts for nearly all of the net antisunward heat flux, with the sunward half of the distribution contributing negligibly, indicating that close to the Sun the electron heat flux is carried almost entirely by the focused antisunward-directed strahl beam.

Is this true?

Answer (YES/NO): NO